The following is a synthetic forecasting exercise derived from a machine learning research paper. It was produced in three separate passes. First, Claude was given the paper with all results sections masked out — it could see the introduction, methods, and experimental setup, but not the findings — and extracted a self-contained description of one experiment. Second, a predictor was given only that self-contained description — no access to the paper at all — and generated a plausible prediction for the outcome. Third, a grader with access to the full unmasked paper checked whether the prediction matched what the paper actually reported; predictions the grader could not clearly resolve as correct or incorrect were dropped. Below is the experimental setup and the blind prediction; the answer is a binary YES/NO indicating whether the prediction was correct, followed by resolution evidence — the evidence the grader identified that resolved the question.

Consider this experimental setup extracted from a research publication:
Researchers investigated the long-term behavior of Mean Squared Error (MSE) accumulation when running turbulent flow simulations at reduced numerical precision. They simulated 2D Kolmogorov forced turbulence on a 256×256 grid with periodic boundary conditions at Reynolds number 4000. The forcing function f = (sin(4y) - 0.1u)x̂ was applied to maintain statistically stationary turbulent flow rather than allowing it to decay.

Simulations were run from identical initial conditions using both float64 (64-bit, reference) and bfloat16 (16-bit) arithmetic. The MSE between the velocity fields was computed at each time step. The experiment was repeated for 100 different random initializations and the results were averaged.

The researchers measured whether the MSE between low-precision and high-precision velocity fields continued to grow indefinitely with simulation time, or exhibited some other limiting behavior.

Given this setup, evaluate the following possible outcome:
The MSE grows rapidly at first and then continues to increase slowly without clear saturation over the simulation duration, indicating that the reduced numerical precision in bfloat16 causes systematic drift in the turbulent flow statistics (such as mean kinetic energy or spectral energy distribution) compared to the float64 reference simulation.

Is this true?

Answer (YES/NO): NO